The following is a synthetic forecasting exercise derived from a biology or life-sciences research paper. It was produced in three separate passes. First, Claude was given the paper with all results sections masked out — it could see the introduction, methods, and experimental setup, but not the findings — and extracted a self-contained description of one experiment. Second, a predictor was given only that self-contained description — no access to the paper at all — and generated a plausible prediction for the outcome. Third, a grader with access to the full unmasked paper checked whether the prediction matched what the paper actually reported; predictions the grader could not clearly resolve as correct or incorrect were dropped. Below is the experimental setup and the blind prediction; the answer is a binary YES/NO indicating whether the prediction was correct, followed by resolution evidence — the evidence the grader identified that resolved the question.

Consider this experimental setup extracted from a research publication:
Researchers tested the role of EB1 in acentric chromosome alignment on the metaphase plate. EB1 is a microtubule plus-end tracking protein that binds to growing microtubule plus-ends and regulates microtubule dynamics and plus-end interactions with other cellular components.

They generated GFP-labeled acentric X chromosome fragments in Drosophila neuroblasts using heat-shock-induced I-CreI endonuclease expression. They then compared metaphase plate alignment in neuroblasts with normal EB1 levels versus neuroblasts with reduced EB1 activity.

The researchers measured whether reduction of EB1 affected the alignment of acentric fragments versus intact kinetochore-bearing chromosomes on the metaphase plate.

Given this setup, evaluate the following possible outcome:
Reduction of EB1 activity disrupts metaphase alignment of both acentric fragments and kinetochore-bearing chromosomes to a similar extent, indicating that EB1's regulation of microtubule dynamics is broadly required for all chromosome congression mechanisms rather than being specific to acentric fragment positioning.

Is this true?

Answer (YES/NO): NO